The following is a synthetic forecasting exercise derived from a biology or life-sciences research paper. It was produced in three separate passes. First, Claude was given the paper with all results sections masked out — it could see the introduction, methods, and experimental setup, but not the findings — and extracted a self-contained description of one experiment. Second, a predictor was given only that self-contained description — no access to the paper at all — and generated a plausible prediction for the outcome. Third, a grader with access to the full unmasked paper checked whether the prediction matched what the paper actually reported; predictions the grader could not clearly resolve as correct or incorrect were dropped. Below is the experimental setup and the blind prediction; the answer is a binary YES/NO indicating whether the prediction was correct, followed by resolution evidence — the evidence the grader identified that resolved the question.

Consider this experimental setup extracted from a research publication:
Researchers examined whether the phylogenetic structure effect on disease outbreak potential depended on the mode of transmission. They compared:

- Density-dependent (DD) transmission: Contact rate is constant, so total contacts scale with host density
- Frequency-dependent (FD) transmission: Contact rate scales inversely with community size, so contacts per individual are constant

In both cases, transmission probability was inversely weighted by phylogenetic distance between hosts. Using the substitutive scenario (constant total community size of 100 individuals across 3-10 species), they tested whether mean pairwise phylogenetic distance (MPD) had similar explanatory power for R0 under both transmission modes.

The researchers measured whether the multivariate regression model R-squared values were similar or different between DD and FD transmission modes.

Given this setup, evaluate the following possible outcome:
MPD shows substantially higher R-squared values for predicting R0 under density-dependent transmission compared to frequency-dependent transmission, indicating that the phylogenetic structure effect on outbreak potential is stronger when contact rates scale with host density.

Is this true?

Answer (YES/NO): NO